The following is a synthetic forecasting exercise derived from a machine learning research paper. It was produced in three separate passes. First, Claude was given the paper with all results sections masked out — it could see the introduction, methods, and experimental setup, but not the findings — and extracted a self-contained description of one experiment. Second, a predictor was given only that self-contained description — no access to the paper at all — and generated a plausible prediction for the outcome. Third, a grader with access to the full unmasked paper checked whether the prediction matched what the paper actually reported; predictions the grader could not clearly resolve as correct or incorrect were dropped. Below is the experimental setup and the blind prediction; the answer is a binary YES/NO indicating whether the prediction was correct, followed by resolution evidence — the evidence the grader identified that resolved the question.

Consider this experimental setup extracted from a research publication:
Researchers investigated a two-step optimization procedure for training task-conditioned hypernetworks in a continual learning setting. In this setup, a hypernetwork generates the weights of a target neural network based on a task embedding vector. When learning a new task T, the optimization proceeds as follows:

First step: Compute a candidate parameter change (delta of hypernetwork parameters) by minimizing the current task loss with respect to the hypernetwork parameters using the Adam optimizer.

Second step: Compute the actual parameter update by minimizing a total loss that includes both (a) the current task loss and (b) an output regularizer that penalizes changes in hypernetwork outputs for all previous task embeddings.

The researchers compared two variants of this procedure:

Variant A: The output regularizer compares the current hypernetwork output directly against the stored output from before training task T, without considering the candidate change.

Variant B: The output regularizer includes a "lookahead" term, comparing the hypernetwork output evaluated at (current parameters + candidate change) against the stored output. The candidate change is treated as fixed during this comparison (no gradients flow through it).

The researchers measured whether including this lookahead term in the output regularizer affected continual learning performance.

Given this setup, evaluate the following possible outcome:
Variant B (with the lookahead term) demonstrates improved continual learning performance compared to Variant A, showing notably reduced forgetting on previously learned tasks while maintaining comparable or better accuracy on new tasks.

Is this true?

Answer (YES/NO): NO